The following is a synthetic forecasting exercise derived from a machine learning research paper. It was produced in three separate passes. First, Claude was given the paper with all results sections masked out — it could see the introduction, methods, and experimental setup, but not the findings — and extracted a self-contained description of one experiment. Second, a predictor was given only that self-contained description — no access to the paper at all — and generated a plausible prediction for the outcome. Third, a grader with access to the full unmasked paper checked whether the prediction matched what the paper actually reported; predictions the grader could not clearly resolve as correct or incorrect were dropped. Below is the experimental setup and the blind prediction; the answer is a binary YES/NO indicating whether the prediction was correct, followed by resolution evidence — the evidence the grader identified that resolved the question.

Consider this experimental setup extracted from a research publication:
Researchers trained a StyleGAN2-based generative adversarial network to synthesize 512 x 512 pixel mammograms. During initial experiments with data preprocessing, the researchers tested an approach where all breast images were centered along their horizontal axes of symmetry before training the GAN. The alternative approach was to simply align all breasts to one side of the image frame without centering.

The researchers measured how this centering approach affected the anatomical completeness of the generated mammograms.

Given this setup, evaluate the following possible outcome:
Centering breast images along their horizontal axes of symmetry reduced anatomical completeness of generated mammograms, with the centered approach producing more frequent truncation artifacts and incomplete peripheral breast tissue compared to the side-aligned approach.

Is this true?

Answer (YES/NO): YES